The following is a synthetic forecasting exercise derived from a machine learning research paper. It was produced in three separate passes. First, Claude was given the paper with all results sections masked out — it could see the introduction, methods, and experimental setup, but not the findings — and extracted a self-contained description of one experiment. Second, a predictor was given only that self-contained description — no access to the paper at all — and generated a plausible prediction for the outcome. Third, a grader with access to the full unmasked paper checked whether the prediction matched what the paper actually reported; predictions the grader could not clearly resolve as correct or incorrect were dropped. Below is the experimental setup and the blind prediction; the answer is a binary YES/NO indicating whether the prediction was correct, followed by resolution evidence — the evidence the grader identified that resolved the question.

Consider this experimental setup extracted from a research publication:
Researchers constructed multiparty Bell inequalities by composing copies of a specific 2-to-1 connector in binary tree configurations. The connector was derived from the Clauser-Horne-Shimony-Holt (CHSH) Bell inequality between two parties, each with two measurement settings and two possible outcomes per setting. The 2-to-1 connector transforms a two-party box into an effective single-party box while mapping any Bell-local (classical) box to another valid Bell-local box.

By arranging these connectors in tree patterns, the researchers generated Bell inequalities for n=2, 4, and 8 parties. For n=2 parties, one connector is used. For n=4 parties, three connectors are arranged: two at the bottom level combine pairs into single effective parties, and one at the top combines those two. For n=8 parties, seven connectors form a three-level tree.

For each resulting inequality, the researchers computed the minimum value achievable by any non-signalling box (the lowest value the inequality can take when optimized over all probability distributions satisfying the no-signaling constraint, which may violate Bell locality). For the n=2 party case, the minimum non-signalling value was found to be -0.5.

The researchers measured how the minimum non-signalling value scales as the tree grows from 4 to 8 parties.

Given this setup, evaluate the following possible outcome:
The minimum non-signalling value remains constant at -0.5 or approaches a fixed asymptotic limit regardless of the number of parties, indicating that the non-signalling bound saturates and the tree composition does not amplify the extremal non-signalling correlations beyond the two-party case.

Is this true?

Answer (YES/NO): NO